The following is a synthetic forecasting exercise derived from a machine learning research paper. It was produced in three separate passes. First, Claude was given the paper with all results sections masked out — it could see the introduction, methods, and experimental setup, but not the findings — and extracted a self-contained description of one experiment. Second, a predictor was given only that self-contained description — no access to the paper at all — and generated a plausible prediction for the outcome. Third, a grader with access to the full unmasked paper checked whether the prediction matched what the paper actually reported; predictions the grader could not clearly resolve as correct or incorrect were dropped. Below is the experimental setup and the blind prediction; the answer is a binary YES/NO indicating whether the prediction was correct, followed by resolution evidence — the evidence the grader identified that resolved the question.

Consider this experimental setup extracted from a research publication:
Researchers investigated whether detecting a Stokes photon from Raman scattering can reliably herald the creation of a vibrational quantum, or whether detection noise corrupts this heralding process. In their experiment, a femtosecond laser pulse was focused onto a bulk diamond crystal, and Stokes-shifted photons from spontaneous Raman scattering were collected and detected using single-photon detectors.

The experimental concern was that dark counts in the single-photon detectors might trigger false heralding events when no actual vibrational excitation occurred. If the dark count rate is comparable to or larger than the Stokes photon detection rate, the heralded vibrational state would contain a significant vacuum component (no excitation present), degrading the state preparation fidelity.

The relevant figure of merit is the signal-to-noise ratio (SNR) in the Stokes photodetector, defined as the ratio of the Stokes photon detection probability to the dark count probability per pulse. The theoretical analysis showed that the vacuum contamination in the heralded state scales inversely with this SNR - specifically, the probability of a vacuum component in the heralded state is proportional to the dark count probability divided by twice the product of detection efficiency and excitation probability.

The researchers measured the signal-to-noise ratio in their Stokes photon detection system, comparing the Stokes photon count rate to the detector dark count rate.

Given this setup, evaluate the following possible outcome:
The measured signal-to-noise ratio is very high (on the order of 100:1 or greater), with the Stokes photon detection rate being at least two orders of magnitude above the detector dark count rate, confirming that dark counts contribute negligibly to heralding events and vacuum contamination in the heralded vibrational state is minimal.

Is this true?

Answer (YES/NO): YES